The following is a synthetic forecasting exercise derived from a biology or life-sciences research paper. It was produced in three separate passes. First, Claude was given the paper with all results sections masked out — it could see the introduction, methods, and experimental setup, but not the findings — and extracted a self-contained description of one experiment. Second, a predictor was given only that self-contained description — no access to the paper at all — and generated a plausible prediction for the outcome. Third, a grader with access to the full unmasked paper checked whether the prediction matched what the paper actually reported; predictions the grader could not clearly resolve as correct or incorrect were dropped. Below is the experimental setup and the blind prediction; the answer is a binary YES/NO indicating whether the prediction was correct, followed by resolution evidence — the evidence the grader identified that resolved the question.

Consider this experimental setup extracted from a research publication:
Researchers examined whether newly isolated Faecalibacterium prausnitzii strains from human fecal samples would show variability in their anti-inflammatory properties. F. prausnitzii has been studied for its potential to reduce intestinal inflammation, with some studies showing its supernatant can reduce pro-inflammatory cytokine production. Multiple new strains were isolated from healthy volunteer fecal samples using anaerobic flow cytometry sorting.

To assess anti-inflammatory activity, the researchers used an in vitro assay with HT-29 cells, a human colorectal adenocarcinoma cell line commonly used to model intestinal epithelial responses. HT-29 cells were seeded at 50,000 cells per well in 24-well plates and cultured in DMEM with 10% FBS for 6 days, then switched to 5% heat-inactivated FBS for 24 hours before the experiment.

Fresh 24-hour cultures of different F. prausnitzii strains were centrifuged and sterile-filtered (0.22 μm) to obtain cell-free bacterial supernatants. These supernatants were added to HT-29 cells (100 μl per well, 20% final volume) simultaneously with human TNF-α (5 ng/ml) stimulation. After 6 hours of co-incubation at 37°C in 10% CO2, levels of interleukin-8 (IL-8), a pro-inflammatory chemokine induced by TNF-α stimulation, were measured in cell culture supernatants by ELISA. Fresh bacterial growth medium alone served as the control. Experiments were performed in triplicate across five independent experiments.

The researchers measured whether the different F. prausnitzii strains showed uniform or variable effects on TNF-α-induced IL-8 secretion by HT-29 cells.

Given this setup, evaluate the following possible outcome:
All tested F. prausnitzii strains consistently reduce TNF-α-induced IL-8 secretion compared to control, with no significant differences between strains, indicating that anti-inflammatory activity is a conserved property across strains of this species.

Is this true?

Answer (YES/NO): NO